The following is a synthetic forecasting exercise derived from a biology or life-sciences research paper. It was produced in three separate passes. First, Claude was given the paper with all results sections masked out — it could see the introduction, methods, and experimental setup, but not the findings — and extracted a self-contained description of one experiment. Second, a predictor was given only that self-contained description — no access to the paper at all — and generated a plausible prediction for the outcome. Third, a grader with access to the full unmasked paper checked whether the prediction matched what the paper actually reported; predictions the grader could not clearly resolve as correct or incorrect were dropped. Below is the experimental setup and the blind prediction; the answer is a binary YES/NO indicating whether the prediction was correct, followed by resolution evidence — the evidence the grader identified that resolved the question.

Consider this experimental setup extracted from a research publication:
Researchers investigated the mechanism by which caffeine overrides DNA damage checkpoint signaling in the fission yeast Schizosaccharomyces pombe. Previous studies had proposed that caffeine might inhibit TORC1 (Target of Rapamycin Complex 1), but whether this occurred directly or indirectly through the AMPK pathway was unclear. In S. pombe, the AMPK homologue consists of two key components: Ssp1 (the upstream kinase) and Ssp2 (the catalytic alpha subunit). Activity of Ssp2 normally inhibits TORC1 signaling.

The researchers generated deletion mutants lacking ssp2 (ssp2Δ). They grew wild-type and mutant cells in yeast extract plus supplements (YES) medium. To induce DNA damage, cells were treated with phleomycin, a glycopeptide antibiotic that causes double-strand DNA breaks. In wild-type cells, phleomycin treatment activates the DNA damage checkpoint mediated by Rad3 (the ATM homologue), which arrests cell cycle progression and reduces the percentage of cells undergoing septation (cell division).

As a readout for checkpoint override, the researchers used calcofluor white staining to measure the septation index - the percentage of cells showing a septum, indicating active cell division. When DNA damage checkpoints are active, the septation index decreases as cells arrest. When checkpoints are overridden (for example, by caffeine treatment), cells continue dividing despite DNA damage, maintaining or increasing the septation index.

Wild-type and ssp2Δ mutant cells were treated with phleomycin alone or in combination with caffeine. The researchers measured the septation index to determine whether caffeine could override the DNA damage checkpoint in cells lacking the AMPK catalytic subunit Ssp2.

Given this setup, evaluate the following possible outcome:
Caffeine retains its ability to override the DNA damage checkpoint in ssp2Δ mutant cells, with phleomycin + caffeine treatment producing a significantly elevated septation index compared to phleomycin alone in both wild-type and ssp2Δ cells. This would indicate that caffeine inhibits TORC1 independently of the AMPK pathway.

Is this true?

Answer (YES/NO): NO